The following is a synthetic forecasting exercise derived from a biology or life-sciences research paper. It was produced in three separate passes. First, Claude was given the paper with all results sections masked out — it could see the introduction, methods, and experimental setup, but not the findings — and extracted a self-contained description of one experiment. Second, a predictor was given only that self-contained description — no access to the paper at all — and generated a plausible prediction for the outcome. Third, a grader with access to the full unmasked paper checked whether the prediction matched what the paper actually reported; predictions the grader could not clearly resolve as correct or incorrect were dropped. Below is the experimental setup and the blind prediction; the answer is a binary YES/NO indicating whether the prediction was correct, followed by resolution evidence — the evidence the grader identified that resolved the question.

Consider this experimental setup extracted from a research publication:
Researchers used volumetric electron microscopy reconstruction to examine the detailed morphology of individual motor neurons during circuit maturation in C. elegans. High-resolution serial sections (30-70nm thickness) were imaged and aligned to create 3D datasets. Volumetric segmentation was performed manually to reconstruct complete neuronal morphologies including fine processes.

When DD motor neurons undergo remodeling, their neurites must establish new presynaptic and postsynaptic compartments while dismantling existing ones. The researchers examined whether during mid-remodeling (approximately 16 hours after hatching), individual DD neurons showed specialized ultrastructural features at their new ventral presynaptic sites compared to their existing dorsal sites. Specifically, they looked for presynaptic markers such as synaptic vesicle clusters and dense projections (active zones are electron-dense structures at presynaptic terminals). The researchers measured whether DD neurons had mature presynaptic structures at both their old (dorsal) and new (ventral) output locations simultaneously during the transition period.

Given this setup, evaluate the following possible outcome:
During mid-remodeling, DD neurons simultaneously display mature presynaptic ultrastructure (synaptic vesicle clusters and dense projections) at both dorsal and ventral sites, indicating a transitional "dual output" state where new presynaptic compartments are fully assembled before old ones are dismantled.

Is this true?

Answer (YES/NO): NO